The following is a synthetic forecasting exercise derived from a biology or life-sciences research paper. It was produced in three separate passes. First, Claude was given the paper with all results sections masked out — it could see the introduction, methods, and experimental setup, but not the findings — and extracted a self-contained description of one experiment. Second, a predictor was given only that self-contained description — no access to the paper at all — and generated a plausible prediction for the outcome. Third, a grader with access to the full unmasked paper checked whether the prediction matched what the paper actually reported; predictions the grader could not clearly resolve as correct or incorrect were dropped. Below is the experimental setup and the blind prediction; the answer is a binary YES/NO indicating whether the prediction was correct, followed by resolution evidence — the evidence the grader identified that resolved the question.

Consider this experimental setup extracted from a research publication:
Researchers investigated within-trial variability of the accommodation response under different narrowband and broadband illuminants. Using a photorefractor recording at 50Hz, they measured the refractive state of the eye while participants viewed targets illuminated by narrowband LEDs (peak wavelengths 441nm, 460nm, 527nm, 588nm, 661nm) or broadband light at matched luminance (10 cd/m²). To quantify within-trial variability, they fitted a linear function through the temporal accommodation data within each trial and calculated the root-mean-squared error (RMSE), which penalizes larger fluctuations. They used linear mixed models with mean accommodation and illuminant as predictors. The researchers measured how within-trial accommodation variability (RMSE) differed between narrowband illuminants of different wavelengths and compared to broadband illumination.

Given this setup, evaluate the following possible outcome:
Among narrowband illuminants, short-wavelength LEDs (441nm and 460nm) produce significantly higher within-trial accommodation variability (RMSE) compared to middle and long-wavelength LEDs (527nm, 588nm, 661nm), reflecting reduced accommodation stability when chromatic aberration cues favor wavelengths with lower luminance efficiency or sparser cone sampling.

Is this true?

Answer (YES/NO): YES